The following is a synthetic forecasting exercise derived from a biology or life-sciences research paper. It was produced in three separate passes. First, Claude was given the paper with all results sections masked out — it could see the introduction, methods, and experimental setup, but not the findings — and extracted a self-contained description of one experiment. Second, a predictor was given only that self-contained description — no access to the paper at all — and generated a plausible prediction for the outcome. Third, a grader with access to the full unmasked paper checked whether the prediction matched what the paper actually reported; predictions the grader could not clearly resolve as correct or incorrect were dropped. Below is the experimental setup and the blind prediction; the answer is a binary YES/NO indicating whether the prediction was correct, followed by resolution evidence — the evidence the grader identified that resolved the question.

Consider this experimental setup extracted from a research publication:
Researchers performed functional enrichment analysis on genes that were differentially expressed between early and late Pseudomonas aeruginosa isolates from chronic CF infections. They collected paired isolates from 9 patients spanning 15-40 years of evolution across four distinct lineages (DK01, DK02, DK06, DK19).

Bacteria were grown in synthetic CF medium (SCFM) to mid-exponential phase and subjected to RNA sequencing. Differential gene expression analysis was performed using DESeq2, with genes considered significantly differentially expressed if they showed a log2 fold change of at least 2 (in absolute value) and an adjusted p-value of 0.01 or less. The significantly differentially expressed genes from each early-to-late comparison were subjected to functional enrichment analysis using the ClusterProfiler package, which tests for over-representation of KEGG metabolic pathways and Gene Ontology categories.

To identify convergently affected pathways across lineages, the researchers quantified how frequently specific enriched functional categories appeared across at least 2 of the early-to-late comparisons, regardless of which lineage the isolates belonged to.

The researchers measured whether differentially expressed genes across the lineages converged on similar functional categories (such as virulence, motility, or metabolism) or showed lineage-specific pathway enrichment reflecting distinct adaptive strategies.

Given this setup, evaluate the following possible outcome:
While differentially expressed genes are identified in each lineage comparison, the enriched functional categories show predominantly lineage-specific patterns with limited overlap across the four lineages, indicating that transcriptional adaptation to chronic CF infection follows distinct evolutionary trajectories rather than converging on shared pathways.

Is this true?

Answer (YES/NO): NO